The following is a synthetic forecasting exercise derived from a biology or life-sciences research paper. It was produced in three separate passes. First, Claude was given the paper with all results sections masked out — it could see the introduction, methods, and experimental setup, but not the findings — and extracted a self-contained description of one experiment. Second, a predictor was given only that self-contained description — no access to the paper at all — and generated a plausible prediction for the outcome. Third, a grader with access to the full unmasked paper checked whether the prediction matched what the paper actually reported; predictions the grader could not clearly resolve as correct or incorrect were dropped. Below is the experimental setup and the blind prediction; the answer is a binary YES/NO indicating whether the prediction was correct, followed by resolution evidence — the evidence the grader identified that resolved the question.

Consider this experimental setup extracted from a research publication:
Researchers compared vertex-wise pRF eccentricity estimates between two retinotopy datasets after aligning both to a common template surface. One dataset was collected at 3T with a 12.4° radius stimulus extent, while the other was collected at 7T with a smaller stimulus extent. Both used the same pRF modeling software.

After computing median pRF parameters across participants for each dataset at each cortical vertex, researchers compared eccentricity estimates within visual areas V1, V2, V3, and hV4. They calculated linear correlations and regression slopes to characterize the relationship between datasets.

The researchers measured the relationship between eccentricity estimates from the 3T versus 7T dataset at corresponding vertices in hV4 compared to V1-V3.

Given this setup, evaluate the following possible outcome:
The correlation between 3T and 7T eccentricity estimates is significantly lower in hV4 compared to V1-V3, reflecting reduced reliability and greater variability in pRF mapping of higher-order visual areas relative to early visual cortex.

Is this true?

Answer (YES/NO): NO